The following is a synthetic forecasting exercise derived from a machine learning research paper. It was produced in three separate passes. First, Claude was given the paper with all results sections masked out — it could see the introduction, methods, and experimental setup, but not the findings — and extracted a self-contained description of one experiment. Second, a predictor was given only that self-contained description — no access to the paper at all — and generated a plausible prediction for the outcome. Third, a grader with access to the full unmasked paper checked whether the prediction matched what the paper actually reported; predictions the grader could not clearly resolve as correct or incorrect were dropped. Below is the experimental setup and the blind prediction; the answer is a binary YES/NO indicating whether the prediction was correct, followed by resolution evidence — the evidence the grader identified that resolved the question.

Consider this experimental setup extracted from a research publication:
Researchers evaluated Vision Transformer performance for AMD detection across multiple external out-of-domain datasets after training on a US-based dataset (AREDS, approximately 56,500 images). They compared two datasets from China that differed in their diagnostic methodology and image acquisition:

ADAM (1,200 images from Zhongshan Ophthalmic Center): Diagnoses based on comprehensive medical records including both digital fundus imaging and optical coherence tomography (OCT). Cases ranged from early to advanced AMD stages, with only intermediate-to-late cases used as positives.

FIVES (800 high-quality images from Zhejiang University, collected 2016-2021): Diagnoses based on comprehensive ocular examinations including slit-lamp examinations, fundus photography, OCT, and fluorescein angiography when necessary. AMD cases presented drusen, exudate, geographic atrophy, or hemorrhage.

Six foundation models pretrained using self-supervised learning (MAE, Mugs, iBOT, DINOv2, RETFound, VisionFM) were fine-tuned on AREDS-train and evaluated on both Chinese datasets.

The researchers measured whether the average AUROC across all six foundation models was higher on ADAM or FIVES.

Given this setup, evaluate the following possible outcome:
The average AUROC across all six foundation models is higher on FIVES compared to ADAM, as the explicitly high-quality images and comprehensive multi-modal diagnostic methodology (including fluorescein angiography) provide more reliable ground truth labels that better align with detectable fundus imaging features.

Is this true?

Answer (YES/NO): YES